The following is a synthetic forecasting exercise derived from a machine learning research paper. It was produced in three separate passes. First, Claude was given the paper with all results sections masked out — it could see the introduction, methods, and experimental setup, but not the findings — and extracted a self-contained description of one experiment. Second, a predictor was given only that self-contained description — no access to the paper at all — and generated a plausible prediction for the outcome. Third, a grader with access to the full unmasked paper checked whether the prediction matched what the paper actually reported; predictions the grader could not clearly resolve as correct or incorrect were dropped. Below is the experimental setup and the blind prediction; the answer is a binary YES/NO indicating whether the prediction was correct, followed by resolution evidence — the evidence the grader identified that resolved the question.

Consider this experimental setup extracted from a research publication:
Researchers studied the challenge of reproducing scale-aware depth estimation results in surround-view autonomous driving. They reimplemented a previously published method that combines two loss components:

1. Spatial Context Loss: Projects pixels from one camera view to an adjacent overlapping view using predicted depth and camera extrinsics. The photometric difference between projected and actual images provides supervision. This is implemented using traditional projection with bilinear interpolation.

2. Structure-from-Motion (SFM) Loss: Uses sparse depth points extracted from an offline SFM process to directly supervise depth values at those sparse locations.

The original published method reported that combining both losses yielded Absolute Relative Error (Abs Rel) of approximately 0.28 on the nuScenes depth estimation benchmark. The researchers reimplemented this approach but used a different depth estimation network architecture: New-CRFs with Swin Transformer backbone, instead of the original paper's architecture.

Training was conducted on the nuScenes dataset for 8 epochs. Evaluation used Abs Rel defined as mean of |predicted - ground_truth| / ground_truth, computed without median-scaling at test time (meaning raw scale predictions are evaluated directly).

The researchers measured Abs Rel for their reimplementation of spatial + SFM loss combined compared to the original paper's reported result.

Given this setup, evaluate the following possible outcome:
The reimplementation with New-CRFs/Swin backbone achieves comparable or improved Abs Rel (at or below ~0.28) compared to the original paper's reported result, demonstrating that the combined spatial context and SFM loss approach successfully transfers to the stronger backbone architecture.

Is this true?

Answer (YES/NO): NO